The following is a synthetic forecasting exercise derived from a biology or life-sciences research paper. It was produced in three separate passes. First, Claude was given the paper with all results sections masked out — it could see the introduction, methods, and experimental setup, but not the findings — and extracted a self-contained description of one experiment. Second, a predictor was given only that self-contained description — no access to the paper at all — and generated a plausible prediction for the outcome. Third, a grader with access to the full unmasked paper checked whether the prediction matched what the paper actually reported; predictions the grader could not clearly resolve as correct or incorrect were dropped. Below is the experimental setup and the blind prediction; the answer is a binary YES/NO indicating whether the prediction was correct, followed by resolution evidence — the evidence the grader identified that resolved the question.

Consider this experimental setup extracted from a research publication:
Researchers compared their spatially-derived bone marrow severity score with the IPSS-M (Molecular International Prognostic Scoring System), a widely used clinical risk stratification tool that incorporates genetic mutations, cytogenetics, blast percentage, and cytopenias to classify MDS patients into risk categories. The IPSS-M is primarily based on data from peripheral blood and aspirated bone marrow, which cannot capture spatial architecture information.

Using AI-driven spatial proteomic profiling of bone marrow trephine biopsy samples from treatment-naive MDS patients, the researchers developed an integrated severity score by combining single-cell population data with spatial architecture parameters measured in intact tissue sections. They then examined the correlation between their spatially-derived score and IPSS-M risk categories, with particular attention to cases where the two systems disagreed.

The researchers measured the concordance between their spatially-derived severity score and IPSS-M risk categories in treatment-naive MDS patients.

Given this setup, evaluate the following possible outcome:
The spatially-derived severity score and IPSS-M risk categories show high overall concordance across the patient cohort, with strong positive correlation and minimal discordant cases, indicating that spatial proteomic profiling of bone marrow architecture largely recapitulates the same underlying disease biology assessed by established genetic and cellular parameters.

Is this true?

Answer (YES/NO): NO